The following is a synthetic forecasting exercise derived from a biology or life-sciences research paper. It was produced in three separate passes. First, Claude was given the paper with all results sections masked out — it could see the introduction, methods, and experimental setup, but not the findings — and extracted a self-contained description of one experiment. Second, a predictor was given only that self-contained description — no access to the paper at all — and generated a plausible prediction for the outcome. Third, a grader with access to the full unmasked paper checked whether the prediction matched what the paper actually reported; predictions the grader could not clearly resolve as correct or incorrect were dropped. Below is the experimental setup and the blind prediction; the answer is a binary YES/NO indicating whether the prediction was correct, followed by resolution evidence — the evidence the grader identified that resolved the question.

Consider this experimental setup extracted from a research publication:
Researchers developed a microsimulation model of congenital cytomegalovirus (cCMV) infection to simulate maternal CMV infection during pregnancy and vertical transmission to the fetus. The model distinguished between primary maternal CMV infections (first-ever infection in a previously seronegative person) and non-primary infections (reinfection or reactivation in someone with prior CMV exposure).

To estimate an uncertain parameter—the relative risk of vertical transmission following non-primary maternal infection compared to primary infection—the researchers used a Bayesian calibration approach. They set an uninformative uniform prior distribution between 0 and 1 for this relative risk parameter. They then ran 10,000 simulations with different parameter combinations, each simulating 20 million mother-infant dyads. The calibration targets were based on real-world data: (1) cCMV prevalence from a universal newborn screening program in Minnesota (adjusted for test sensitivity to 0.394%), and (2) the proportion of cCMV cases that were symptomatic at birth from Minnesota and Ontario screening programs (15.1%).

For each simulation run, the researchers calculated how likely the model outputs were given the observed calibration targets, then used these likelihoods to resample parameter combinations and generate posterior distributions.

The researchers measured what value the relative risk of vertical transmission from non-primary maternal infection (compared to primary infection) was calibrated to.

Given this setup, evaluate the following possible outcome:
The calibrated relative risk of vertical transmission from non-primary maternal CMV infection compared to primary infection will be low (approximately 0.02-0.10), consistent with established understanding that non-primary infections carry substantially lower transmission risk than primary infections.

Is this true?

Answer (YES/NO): NO